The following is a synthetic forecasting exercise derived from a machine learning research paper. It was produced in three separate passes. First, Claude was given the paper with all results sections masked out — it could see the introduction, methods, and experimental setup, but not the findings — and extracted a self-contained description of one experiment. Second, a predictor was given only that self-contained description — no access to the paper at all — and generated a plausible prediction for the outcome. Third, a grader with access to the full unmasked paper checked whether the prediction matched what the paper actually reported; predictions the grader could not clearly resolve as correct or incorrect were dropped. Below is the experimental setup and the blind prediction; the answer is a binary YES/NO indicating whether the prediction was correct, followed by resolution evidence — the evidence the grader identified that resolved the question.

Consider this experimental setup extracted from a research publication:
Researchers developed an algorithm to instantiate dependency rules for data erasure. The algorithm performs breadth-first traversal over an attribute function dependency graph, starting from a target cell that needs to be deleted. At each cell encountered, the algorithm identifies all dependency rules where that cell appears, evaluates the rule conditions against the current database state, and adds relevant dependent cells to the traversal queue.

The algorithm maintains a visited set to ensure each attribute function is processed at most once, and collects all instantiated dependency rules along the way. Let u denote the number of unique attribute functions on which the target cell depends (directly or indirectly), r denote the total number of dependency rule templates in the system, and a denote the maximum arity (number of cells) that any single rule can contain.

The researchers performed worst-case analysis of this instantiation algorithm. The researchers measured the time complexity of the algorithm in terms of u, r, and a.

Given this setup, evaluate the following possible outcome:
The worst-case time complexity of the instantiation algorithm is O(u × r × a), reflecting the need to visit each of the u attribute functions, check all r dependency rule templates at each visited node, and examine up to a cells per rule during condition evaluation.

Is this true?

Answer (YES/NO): YES